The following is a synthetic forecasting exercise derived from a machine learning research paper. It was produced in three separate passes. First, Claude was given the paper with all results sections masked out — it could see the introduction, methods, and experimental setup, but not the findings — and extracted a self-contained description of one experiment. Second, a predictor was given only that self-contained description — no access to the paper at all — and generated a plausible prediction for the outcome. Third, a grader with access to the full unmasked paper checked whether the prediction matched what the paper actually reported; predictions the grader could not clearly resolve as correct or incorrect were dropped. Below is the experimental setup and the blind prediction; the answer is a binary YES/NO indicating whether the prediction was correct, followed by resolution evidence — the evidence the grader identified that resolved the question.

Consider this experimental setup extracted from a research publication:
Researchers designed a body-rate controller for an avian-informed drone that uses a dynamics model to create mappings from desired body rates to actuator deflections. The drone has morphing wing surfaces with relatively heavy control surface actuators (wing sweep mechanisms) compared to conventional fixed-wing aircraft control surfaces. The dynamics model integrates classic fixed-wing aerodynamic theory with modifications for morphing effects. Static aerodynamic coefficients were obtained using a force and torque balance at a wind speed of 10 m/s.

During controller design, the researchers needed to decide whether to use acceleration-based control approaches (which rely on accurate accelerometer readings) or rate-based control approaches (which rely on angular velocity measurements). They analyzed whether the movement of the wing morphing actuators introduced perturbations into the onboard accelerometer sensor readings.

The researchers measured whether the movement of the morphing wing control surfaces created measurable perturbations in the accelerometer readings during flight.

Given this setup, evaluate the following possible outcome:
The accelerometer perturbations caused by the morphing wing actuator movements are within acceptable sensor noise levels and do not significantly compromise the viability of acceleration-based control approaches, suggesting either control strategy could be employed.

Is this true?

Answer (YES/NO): NO